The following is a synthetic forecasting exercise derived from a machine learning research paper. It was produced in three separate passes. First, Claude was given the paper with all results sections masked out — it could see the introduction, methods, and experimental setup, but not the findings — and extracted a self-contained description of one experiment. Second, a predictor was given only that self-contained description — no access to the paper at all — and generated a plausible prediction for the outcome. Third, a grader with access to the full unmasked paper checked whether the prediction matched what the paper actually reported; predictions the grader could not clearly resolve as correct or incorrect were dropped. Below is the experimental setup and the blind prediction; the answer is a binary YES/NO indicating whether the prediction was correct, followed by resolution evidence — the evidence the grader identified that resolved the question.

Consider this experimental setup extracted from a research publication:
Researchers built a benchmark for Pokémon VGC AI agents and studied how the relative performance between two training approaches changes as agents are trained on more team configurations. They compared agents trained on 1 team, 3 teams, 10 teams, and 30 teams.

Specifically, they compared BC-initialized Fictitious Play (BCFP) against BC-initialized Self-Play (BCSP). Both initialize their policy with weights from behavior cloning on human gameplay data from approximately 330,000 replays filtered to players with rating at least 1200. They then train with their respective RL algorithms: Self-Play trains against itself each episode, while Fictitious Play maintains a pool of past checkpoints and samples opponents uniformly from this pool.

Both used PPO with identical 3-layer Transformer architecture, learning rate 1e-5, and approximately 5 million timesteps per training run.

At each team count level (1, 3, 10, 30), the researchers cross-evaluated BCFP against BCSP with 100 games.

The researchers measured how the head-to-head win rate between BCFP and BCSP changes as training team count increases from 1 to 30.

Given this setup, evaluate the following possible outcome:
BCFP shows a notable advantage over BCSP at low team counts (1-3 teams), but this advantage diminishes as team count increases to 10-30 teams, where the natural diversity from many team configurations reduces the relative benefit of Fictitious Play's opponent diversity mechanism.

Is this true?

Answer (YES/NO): NO